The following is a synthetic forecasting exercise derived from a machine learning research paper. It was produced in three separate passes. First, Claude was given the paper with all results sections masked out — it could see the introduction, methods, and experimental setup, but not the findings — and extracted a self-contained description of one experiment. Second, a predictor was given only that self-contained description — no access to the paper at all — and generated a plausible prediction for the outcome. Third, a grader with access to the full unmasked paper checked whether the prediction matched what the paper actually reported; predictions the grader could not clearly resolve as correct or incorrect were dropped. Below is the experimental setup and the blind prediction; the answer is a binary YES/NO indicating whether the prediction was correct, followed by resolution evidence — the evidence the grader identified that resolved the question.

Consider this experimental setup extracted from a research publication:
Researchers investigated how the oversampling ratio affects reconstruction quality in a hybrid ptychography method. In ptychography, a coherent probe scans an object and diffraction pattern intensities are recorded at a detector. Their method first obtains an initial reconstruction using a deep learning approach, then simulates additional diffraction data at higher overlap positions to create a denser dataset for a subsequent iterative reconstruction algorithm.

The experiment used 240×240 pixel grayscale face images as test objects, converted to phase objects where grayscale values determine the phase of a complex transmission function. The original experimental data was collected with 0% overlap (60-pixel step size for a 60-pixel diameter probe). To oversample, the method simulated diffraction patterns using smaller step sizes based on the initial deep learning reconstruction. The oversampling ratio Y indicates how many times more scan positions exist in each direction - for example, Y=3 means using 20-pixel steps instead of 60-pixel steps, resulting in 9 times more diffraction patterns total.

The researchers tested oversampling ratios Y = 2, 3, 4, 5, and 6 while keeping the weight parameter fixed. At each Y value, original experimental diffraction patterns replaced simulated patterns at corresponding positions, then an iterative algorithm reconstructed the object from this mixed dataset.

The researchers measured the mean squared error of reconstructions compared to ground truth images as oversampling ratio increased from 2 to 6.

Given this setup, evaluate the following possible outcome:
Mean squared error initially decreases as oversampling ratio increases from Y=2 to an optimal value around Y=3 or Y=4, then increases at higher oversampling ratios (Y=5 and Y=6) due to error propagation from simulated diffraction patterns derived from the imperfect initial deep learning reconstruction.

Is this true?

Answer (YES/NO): YES